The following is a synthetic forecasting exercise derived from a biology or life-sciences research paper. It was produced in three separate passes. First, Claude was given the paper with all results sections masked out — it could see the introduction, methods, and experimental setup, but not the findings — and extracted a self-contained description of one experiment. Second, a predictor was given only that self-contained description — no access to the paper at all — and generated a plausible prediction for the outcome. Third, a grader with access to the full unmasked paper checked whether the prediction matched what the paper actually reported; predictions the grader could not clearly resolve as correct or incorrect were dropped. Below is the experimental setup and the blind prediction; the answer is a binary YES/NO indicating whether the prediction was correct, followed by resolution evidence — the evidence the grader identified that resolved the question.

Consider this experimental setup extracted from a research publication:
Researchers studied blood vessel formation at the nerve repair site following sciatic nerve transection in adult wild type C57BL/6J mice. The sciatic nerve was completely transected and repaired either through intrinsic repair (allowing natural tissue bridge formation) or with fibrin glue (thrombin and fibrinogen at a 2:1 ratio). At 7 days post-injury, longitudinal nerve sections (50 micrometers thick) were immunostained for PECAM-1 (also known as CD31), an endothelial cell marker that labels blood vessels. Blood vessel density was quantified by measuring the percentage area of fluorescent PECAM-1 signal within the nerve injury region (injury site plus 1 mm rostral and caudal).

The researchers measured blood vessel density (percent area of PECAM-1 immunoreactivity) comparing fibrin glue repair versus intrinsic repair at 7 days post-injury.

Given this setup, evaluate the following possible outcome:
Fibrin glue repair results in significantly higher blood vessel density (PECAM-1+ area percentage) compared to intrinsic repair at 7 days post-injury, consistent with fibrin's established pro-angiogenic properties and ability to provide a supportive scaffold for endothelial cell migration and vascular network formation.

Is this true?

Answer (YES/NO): YES